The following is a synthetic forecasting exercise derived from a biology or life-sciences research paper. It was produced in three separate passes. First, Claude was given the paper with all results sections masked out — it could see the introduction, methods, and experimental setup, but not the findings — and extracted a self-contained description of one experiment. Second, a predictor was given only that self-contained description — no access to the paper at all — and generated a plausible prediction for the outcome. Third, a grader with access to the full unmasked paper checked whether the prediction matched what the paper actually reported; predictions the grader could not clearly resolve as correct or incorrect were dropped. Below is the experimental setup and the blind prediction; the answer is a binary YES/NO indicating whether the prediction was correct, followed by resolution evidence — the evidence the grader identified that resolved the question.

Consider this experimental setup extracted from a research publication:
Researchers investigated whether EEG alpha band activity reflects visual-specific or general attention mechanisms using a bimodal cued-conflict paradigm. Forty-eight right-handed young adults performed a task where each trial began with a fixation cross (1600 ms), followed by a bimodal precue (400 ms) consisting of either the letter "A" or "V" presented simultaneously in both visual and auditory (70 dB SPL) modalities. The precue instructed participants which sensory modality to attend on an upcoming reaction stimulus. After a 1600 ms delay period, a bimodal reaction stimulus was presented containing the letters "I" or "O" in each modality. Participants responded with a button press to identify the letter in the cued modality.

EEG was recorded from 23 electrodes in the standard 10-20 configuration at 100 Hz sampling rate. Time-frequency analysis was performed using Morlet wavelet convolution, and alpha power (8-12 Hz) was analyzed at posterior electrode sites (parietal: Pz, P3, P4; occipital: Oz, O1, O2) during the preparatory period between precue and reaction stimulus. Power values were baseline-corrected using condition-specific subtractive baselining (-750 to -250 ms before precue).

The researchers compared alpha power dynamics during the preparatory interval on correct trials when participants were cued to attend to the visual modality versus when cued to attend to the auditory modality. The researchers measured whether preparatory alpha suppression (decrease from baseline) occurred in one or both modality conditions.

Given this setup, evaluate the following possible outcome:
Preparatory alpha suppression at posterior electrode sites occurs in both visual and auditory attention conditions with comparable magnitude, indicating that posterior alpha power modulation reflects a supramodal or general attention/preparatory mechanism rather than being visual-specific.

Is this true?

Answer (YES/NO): NO